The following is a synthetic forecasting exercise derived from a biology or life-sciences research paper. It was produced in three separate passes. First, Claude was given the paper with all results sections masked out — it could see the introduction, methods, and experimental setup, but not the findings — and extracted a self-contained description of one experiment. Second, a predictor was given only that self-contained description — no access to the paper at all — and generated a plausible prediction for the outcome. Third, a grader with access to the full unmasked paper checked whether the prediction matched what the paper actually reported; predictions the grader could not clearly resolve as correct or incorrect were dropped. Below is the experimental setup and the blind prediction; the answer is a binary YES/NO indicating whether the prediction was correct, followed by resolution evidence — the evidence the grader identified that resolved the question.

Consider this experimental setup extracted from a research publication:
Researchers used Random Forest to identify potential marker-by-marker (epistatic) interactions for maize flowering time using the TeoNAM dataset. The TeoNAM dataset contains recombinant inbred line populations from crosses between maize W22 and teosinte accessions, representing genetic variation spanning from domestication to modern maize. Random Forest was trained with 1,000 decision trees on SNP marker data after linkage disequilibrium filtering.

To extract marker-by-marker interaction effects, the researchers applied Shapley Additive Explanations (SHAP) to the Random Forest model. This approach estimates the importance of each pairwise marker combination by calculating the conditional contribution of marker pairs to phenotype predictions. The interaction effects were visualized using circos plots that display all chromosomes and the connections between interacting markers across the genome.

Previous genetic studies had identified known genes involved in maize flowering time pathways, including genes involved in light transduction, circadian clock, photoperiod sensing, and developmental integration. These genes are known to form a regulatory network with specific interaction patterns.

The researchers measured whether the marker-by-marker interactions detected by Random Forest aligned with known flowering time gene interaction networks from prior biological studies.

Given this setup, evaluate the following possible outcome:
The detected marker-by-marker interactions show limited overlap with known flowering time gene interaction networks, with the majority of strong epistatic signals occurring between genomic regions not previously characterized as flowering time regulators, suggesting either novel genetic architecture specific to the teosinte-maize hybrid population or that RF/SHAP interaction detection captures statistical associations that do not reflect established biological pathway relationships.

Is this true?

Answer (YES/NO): NO